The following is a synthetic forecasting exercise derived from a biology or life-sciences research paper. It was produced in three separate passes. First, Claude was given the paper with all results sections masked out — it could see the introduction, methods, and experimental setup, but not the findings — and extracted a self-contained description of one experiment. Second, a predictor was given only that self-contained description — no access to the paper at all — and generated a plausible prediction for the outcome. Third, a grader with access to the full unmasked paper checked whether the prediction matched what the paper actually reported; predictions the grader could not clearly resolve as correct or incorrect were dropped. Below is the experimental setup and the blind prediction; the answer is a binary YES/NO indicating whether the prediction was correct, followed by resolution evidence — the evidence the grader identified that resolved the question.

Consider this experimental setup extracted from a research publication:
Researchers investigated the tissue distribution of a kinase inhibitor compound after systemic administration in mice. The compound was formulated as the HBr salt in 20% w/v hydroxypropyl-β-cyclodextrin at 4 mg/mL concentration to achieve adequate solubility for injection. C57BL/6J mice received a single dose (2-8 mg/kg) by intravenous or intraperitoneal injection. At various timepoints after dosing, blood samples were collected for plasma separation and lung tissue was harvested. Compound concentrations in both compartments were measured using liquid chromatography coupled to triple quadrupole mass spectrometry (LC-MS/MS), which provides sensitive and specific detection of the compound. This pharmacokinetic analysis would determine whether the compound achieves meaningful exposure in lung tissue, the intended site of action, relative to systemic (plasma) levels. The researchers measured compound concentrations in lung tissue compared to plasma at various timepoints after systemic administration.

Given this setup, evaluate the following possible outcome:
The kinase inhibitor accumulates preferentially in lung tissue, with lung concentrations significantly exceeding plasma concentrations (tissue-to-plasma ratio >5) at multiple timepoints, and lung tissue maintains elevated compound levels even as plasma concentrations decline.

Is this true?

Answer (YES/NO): YES